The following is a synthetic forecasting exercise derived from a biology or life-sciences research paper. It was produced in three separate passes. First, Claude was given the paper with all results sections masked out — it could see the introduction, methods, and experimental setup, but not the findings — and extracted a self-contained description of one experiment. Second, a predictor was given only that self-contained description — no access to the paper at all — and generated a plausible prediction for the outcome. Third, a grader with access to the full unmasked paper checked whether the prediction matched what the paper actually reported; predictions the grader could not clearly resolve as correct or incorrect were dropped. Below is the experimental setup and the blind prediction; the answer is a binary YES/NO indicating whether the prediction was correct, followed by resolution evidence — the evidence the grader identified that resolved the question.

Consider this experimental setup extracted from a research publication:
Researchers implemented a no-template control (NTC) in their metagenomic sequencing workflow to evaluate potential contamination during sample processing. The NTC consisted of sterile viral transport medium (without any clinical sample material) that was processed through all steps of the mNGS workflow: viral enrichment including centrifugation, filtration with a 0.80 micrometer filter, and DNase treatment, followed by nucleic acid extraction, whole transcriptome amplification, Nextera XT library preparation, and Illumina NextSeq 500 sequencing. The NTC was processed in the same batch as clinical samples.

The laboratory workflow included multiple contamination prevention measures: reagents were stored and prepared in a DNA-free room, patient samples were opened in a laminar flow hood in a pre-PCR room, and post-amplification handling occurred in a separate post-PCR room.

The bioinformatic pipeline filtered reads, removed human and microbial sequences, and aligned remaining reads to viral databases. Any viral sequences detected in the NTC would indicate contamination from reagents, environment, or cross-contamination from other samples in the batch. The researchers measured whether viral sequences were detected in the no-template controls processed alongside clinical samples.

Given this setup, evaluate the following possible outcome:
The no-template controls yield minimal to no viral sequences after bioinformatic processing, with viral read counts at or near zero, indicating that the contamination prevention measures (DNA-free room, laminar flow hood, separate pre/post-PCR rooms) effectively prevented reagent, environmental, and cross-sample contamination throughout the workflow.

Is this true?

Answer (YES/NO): NO